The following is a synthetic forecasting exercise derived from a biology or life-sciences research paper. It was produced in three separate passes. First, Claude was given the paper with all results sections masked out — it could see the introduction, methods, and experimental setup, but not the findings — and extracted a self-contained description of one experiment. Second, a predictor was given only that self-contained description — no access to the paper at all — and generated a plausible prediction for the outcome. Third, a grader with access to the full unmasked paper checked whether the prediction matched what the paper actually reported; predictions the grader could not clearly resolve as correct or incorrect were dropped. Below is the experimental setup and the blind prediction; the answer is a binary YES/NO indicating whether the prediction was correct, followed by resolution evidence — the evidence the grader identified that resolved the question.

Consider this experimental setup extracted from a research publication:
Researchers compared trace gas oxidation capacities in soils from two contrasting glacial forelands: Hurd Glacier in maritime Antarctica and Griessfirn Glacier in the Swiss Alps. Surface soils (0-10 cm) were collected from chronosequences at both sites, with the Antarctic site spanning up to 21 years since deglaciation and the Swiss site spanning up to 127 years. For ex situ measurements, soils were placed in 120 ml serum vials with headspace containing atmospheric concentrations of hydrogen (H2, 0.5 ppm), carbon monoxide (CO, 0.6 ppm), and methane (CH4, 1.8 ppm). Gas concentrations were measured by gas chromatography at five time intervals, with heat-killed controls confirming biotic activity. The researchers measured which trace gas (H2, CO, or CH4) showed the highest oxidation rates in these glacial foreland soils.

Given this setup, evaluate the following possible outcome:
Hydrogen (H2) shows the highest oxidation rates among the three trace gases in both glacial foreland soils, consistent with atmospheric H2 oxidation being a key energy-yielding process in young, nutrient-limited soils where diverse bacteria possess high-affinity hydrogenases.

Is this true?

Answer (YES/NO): YES